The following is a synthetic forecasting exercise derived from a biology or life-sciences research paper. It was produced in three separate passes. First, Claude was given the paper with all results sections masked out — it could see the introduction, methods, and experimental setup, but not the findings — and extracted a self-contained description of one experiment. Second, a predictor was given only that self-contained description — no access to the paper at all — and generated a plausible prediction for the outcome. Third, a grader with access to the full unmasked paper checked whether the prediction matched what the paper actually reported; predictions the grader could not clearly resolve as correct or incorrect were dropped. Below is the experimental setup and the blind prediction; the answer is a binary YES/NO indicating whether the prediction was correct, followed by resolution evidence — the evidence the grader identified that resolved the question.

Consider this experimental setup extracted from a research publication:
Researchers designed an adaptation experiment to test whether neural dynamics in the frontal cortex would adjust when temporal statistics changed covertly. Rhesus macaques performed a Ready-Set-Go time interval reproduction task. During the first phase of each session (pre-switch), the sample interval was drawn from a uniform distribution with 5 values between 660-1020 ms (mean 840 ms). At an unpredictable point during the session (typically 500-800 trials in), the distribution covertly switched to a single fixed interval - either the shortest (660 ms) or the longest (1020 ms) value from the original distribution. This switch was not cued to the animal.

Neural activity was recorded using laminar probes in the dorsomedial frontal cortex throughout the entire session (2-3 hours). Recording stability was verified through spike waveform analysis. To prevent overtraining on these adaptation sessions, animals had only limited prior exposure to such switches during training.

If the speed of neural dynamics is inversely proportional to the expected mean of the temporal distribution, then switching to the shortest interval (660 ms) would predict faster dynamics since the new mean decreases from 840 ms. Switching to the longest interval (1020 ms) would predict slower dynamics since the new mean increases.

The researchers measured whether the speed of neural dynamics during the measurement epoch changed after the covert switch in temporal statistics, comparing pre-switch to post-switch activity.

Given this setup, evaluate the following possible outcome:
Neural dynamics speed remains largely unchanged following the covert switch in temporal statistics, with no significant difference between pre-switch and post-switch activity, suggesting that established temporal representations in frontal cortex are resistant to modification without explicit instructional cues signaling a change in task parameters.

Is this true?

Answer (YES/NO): NO